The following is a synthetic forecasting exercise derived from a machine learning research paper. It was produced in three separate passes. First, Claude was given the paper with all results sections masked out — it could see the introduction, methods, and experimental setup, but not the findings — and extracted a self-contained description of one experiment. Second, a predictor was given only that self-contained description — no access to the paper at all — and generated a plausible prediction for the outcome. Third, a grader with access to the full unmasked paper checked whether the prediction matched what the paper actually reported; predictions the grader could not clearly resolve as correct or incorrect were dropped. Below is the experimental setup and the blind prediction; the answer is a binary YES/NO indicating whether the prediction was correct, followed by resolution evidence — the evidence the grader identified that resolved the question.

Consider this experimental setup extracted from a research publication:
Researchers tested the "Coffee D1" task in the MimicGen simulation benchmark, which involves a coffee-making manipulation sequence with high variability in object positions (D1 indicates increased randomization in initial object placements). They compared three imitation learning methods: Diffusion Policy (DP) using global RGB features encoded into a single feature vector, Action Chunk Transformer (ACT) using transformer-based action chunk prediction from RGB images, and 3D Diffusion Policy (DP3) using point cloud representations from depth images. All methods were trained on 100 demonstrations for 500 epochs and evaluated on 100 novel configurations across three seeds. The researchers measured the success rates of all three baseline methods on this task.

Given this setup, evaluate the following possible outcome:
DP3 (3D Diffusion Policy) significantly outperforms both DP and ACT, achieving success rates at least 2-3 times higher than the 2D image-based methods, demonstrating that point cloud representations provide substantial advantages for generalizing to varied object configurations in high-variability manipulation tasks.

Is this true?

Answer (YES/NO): NO